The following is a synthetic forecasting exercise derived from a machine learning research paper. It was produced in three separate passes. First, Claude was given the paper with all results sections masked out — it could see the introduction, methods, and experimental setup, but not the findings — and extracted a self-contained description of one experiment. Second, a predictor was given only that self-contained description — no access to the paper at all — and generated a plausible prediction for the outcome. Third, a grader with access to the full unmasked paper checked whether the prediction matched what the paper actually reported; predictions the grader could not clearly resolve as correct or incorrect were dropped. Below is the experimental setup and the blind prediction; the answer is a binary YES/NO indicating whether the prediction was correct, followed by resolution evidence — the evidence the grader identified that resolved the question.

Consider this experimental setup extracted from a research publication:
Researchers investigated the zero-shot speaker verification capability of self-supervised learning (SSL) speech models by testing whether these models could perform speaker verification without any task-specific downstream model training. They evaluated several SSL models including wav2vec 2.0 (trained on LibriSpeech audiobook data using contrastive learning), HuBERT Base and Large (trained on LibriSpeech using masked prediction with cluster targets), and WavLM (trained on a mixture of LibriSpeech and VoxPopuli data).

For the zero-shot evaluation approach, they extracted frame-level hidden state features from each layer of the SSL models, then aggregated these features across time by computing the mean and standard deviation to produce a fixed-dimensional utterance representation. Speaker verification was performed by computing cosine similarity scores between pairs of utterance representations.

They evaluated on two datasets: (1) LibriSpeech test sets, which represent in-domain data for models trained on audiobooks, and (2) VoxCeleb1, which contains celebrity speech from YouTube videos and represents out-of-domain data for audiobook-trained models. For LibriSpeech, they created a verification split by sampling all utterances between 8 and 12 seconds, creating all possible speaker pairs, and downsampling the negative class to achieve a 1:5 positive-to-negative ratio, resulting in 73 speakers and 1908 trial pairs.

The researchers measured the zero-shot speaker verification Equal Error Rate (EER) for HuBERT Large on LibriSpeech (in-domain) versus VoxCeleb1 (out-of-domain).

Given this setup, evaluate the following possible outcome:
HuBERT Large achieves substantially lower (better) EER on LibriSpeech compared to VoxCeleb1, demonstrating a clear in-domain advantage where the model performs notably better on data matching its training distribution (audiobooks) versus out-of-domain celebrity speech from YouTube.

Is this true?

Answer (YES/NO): YES